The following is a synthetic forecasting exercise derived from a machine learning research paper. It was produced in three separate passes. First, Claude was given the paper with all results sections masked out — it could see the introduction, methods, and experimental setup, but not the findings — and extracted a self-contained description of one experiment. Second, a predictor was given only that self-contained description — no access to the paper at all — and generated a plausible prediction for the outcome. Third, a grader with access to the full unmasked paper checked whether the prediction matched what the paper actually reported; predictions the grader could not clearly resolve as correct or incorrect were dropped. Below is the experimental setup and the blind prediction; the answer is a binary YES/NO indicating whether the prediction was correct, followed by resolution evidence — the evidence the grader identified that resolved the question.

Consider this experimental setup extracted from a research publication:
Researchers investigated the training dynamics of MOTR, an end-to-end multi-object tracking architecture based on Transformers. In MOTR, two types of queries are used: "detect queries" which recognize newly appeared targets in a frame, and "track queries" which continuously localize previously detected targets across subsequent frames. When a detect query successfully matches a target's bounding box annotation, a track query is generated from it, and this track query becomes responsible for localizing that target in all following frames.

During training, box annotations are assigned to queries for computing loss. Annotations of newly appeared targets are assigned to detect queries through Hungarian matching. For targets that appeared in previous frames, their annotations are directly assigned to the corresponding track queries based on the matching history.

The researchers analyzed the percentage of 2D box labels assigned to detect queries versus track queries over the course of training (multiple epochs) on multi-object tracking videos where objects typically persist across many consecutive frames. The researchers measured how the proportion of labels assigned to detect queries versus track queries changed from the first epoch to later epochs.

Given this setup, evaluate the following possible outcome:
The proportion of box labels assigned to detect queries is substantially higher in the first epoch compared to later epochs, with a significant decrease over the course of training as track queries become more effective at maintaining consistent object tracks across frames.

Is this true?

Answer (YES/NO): NO